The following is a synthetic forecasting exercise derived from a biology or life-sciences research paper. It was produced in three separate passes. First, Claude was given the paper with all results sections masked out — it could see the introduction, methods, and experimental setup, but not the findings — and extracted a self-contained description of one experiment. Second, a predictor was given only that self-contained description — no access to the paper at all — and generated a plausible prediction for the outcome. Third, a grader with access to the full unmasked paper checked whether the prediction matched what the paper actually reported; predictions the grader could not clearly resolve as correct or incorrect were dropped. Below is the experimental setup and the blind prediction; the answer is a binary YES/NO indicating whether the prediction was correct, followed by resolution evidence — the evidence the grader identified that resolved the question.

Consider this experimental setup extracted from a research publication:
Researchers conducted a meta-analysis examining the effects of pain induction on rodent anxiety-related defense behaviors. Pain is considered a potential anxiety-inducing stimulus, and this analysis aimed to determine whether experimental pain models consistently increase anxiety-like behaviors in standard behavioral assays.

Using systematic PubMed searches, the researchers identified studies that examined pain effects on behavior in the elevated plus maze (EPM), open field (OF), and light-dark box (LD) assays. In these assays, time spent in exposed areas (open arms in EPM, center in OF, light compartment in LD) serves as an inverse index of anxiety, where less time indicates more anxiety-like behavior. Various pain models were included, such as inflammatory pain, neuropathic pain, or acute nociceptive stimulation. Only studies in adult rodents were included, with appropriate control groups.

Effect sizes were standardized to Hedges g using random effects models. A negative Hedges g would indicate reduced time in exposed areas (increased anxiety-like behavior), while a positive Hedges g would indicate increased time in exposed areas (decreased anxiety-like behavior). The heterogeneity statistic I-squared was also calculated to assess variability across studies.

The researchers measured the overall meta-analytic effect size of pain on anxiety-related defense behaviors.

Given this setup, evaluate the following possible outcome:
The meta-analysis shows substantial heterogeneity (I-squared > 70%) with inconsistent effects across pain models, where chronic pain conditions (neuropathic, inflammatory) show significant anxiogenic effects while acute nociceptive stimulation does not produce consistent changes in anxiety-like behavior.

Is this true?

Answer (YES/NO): NO